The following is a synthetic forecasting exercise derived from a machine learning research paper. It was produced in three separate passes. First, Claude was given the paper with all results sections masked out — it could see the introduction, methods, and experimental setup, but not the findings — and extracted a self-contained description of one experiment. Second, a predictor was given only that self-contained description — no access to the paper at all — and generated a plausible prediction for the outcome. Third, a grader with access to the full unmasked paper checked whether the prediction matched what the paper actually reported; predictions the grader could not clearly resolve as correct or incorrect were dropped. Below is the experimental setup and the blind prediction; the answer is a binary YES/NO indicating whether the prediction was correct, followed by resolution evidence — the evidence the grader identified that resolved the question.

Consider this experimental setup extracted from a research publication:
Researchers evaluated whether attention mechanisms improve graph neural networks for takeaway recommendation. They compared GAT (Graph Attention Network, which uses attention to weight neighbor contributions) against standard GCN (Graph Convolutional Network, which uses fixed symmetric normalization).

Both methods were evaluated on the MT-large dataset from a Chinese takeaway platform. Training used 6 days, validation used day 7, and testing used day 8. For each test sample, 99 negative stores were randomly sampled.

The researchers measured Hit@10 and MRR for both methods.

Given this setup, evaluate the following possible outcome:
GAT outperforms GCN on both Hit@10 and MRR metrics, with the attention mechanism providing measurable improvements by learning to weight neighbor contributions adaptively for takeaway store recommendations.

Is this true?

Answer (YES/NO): NO